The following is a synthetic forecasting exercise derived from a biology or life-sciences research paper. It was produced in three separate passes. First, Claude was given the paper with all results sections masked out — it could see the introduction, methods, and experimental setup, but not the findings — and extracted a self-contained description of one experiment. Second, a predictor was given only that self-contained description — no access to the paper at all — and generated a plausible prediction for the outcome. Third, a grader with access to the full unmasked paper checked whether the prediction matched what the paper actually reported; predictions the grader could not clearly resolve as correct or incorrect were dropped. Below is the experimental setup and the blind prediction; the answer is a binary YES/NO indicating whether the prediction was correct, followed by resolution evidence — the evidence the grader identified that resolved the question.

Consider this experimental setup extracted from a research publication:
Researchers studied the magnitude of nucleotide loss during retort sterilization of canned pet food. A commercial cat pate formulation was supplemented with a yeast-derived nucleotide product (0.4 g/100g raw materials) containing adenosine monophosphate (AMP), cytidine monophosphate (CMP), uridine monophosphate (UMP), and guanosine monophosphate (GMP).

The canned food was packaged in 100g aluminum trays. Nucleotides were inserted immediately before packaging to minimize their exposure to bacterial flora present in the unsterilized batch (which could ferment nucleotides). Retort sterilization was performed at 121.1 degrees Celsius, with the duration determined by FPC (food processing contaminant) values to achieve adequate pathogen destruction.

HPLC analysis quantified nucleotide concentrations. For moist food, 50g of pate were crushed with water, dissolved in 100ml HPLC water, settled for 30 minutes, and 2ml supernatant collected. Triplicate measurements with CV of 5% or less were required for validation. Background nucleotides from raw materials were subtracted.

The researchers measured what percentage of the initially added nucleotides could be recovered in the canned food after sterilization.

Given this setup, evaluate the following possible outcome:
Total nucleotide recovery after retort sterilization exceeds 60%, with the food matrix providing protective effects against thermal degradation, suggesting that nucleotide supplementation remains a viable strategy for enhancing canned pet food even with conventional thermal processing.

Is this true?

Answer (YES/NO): NO